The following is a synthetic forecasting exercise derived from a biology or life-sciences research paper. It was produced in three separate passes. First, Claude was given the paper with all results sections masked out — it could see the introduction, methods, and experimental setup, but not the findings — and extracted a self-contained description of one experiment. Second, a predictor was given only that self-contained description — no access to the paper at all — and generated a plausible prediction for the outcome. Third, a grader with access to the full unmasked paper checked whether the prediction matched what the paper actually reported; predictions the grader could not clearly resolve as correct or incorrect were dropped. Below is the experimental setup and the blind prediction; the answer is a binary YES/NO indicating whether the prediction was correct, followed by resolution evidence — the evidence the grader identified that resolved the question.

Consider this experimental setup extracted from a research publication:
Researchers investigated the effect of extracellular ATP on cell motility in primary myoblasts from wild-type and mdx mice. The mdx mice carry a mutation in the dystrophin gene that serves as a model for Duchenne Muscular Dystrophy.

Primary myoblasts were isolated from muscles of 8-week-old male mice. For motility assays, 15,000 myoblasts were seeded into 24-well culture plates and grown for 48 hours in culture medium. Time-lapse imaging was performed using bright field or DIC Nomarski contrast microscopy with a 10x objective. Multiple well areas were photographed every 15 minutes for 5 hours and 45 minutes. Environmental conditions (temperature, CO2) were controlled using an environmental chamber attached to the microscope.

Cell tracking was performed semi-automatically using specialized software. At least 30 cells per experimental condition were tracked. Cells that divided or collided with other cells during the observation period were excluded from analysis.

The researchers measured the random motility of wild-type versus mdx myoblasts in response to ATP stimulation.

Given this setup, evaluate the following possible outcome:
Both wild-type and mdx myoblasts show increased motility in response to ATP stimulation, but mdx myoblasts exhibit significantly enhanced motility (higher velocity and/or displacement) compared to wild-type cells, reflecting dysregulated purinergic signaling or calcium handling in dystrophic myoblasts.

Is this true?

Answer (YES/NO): NO